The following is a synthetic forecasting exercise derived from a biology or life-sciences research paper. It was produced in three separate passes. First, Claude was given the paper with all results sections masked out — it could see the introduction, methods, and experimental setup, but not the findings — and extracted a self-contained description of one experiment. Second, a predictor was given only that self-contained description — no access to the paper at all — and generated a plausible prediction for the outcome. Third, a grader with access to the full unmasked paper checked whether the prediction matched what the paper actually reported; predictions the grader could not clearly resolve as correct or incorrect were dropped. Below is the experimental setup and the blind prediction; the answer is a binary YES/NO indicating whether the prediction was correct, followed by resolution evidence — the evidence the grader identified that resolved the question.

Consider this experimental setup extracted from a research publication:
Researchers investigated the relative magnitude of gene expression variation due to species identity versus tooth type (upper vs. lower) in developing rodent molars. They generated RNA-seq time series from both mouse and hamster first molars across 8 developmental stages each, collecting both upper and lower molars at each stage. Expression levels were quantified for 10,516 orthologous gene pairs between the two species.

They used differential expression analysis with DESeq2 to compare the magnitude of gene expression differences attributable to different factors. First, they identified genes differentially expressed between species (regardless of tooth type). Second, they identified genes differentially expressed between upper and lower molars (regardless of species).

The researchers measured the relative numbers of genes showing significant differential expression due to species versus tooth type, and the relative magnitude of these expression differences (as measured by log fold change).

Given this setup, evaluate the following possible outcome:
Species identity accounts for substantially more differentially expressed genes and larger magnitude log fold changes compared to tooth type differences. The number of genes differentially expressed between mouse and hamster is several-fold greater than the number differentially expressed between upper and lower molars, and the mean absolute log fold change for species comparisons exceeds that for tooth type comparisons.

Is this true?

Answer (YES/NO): YES